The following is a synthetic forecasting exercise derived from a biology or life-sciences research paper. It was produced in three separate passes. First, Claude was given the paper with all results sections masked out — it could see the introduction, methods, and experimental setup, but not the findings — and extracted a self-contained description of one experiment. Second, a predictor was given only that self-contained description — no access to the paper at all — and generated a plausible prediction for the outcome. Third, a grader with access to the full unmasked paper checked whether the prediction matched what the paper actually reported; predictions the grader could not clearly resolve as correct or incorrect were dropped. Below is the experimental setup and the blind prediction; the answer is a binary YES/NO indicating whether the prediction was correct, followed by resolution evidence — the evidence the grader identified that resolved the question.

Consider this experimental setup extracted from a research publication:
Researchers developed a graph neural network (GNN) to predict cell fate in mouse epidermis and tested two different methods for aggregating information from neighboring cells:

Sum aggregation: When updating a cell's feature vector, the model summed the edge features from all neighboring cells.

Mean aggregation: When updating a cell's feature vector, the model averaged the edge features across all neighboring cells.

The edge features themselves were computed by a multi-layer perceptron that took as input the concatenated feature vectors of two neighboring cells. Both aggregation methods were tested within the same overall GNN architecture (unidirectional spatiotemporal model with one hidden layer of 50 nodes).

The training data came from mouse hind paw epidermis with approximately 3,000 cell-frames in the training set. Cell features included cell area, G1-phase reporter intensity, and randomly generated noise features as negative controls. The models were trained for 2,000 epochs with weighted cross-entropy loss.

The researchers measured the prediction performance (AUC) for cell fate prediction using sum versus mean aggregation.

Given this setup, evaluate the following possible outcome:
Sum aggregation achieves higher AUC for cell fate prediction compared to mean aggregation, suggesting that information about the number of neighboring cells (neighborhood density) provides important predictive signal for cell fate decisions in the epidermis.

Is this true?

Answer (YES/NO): NO